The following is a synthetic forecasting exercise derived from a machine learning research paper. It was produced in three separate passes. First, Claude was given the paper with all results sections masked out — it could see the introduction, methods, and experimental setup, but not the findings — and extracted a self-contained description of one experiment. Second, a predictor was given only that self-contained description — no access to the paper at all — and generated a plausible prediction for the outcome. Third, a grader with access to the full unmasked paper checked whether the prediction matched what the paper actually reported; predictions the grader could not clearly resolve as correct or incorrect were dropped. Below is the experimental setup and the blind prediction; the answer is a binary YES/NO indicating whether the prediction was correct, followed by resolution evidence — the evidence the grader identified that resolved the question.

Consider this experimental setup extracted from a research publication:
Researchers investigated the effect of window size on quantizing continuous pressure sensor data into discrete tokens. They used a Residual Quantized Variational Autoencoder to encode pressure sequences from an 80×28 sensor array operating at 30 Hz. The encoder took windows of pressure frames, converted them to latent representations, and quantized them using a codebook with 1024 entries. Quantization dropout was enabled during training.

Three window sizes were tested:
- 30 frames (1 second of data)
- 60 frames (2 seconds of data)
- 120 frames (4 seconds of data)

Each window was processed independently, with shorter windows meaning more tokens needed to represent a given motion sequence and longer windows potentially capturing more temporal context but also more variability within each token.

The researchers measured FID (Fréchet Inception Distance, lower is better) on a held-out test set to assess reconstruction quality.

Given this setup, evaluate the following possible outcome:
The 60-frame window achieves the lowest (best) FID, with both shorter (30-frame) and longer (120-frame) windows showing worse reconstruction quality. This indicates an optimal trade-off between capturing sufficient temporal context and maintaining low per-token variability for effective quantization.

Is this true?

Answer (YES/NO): YES